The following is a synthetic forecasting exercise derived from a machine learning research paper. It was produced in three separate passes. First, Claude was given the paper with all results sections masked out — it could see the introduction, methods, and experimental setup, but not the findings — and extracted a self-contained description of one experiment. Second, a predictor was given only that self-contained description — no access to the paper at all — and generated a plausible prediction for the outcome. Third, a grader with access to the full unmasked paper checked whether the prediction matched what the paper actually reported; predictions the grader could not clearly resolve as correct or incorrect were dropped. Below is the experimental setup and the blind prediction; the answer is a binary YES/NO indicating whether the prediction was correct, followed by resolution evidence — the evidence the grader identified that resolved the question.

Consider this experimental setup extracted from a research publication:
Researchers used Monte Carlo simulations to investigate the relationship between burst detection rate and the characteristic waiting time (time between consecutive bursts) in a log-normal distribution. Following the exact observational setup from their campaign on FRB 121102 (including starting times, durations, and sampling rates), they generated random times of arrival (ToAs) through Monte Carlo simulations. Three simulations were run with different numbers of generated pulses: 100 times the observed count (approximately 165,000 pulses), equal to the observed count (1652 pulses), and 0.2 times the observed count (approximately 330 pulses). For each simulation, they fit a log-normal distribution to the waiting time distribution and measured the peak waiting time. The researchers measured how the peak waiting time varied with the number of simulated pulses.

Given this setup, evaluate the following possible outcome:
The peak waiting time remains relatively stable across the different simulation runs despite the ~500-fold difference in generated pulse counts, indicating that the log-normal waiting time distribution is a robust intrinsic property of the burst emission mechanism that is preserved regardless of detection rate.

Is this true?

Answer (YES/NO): NO